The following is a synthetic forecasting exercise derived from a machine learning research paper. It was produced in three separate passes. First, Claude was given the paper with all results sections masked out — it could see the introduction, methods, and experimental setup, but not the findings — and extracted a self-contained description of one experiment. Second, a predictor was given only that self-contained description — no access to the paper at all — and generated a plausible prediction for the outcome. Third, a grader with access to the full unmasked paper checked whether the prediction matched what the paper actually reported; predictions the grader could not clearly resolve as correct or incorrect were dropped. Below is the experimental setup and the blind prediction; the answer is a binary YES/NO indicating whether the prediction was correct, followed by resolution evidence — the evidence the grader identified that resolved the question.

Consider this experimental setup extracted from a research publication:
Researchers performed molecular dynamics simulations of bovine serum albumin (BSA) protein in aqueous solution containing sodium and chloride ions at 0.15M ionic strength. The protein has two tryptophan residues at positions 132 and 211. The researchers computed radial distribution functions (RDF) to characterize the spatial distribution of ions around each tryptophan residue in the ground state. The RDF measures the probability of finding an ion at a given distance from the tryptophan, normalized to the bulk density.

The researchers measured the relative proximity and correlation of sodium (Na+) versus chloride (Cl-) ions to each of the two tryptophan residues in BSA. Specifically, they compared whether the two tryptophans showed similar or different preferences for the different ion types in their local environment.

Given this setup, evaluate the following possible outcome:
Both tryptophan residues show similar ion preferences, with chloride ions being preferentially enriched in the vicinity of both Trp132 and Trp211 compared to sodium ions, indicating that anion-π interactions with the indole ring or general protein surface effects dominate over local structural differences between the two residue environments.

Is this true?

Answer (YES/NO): NO